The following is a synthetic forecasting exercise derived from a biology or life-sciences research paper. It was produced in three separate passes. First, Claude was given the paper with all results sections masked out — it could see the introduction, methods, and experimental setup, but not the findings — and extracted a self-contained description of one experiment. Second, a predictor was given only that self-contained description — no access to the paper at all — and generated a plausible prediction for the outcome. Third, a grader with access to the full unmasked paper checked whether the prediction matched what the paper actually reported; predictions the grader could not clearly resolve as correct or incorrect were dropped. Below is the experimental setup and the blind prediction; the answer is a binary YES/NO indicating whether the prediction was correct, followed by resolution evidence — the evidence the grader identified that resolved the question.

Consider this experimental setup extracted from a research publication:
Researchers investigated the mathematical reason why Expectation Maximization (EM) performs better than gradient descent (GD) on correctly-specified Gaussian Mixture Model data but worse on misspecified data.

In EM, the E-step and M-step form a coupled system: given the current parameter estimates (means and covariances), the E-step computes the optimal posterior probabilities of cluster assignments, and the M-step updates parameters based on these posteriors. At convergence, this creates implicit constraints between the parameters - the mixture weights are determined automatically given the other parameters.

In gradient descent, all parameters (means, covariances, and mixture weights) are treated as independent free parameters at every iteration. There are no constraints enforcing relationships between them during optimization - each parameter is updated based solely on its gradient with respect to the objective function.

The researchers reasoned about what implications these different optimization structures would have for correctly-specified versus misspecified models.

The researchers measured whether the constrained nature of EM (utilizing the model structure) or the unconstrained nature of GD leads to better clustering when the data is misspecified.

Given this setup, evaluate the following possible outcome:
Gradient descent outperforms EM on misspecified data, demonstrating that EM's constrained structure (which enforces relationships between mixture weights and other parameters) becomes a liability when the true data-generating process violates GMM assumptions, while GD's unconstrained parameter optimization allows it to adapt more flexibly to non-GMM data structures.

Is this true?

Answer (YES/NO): YES